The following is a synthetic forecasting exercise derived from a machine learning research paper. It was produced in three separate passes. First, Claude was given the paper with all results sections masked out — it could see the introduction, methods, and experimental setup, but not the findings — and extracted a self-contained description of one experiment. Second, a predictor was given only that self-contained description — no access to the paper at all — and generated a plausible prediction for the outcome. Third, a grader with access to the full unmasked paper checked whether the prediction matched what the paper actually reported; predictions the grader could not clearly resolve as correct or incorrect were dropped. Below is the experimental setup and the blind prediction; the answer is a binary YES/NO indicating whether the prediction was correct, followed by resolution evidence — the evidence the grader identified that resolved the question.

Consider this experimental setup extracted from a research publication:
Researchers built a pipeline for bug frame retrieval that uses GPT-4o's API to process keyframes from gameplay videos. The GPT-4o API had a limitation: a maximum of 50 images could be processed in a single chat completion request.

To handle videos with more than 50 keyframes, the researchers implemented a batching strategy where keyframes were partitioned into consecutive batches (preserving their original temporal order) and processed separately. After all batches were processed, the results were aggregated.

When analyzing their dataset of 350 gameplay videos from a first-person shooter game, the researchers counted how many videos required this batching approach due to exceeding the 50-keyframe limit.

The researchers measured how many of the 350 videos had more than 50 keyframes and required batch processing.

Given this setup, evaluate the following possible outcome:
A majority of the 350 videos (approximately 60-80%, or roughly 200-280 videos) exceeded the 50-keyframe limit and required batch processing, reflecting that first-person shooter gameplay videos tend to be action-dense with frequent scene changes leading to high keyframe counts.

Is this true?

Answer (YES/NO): NO